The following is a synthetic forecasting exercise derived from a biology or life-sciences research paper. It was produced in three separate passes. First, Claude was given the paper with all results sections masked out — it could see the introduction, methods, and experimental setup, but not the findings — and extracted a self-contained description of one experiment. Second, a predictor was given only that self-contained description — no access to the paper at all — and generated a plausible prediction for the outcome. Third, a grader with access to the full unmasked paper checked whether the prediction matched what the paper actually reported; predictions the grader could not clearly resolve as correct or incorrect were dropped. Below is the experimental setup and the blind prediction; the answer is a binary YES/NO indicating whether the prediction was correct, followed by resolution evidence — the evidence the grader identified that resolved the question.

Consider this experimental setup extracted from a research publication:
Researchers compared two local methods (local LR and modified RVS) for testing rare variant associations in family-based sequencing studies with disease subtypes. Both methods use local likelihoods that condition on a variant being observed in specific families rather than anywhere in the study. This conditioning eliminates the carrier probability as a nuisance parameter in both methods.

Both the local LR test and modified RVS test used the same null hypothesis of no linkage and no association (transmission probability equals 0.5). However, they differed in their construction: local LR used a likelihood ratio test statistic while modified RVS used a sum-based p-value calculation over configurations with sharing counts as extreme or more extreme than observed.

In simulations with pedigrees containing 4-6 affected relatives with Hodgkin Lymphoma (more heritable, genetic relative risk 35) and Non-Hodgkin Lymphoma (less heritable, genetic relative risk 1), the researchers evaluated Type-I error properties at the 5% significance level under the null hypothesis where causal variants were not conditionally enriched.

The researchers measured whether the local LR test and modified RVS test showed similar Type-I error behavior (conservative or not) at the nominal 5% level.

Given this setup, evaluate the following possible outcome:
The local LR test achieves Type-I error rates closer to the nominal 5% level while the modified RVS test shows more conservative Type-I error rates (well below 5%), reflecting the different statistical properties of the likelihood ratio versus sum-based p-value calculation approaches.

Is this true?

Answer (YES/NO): NO